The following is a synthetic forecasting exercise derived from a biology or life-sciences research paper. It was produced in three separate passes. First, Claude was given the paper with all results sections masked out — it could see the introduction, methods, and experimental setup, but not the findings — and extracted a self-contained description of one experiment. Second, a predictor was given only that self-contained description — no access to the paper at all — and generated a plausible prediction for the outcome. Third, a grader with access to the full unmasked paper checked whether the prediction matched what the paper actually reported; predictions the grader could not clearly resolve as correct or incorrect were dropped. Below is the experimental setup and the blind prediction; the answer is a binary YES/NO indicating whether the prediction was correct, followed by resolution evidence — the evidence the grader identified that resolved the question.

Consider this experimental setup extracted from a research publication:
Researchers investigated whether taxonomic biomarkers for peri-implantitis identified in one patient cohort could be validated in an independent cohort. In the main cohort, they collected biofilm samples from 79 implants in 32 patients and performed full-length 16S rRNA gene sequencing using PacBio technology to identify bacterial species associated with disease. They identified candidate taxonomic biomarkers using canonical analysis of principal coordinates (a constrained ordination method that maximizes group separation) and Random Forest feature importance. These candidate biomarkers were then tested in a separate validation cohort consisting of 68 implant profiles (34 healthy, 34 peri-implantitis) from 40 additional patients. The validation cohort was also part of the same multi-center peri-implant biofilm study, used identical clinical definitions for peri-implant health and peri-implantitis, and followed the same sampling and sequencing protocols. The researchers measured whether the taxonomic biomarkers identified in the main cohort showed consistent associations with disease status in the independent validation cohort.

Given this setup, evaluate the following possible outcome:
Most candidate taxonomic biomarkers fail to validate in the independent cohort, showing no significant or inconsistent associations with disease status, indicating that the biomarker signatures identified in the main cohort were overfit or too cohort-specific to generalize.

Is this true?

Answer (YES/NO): NO